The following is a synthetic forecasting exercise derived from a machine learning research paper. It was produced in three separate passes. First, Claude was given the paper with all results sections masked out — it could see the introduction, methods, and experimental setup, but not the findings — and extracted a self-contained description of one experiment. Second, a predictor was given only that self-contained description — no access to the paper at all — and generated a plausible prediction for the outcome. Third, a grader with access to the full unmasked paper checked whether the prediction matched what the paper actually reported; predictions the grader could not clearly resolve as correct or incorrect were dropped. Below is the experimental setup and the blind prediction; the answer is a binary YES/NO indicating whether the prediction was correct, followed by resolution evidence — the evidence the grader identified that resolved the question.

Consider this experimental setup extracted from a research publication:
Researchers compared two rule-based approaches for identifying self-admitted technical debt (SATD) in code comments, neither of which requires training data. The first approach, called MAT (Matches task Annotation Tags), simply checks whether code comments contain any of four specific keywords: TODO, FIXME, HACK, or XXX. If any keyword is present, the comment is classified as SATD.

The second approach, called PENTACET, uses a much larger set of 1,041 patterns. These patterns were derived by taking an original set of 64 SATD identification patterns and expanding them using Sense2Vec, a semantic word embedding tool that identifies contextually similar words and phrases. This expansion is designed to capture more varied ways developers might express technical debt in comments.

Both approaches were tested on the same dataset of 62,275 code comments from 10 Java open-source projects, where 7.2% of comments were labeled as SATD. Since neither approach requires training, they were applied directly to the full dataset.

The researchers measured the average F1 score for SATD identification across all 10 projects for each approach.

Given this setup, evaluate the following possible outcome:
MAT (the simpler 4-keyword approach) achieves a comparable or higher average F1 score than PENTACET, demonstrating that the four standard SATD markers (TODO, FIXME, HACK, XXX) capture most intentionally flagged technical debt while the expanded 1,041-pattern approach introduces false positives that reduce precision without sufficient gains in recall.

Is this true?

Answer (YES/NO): NO